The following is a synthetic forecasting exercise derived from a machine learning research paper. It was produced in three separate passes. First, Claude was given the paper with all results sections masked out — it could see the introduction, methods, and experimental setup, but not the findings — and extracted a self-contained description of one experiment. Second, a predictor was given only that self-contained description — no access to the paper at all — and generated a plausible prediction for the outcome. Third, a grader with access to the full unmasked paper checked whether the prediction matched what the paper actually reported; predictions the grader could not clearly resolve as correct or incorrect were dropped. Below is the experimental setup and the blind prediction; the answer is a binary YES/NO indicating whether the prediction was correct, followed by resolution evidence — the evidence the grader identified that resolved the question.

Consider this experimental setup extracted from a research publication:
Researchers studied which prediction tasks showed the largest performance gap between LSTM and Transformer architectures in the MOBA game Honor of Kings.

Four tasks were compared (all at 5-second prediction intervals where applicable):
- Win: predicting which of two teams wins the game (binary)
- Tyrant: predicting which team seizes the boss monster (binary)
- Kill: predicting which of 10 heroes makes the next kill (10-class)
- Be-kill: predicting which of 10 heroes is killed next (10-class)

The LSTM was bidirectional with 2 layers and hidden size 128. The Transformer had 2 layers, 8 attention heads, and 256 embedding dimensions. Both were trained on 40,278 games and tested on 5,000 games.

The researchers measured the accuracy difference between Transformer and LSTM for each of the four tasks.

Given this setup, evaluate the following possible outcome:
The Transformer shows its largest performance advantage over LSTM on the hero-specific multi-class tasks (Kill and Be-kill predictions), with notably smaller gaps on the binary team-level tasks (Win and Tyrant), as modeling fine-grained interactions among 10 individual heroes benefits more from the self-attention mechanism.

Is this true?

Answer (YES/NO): YES